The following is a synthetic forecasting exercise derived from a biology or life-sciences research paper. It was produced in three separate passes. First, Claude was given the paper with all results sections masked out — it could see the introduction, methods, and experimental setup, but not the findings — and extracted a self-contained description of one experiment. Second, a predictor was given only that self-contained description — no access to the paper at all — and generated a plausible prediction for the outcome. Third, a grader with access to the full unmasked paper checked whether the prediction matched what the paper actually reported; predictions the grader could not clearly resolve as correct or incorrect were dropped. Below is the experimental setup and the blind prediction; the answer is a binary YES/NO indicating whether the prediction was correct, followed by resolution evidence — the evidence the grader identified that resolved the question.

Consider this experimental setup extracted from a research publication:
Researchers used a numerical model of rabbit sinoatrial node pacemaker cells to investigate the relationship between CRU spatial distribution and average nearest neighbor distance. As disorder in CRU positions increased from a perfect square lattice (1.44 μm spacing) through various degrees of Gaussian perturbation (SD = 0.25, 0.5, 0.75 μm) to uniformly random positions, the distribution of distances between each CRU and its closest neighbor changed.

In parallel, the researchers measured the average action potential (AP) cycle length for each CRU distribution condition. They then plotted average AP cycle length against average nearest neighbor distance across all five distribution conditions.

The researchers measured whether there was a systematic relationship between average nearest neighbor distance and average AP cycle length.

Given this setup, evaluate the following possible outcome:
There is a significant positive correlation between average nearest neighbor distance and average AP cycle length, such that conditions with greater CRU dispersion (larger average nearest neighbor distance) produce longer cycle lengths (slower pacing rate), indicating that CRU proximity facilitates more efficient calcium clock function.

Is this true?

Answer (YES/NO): YES